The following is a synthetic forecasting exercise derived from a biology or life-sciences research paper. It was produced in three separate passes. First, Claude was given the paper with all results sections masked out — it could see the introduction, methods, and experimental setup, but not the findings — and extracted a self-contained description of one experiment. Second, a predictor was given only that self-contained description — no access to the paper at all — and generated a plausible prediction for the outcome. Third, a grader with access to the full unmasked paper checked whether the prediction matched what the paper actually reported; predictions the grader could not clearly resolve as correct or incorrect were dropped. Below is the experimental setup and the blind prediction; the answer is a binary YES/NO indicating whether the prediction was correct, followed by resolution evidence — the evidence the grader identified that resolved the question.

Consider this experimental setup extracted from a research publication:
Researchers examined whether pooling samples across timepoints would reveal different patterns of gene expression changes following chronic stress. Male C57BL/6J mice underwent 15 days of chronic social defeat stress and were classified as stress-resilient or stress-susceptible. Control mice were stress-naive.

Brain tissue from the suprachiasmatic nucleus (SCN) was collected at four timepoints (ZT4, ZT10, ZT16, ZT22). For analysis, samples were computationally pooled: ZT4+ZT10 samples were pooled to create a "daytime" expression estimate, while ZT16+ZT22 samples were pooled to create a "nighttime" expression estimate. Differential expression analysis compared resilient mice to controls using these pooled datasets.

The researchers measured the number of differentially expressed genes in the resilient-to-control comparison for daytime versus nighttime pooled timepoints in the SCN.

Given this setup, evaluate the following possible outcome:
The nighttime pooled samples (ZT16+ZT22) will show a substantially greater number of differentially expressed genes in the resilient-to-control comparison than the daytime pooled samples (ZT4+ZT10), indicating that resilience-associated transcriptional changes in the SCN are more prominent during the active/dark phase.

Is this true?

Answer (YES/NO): YES